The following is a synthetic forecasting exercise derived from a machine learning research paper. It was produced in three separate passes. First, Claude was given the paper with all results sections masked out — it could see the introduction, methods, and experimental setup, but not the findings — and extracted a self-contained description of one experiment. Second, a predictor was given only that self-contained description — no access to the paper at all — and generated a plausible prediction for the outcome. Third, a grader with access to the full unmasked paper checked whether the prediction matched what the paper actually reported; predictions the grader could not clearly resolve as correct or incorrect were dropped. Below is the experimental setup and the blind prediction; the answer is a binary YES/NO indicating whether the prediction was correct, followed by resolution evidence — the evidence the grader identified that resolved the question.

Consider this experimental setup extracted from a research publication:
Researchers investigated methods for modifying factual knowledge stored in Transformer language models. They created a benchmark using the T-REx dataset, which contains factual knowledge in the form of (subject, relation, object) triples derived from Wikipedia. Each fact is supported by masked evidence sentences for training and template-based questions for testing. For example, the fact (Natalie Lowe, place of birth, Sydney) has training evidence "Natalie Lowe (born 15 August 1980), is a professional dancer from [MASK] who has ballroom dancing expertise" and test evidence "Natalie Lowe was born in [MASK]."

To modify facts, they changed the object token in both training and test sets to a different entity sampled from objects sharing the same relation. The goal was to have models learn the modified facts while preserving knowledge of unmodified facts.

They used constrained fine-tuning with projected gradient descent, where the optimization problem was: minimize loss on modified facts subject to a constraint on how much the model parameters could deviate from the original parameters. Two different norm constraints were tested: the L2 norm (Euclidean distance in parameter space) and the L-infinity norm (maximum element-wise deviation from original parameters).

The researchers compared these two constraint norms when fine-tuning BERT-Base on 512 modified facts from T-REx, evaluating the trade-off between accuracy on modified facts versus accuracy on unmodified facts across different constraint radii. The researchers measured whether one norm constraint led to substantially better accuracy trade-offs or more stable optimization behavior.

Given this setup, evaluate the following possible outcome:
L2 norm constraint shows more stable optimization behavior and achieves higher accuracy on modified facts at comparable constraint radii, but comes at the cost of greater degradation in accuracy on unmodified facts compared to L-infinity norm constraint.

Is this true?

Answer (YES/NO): NO